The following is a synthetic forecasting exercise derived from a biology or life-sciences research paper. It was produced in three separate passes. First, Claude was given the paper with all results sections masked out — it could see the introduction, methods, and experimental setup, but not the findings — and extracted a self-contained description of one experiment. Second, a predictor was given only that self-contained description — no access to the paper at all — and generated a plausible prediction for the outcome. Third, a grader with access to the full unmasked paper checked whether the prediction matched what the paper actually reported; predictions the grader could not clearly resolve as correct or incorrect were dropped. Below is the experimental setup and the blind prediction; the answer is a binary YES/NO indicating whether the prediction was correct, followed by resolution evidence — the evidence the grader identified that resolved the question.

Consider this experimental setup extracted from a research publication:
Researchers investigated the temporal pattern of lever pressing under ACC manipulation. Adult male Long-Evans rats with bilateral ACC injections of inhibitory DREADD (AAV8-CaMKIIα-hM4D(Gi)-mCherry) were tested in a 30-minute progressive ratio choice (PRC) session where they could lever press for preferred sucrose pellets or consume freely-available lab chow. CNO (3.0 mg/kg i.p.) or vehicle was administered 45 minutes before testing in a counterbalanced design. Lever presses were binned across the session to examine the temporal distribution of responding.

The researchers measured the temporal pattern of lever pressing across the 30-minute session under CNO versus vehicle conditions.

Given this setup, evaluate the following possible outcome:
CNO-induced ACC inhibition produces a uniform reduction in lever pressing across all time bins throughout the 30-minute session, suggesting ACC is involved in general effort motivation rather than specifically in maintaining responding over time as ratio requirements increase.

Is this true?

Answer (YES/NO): YES